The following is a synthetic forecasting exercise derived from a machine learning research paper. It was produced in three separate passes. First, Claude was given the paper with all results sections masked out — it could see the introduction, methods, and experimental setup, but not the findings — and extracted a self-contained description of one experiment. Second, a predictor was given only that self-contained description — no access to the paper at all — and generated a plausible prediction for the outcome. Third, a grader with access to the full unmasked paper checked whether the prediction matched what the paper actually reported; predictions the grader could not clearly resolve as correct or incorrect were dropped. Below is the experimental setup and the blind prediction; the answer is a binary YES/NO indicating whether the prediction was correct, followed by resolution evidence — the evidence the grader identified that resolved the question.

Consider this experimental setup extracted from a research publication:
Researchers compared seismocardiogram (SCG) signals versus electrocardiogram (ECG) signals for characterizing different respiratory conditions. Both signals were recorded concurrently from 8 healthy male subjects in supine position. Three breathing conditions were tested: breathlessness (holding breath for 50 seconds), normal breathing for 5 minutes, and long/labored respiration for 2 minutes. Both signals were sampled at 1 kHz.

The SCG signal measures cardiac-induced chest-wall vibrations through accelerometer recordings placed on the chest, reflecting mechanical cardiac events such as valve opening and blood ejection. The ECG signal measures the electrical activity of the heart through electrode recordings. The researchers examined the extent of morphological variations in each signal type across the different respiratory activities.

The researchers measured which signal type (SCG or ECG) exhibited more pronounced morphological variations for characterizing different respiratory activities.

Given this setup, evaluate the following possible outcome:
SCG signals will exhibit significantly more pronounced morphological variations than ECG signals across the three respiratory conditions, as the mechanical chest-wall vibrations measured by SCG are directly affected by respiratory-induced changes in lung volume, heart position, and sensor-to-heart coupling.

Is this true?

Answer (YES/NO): YES